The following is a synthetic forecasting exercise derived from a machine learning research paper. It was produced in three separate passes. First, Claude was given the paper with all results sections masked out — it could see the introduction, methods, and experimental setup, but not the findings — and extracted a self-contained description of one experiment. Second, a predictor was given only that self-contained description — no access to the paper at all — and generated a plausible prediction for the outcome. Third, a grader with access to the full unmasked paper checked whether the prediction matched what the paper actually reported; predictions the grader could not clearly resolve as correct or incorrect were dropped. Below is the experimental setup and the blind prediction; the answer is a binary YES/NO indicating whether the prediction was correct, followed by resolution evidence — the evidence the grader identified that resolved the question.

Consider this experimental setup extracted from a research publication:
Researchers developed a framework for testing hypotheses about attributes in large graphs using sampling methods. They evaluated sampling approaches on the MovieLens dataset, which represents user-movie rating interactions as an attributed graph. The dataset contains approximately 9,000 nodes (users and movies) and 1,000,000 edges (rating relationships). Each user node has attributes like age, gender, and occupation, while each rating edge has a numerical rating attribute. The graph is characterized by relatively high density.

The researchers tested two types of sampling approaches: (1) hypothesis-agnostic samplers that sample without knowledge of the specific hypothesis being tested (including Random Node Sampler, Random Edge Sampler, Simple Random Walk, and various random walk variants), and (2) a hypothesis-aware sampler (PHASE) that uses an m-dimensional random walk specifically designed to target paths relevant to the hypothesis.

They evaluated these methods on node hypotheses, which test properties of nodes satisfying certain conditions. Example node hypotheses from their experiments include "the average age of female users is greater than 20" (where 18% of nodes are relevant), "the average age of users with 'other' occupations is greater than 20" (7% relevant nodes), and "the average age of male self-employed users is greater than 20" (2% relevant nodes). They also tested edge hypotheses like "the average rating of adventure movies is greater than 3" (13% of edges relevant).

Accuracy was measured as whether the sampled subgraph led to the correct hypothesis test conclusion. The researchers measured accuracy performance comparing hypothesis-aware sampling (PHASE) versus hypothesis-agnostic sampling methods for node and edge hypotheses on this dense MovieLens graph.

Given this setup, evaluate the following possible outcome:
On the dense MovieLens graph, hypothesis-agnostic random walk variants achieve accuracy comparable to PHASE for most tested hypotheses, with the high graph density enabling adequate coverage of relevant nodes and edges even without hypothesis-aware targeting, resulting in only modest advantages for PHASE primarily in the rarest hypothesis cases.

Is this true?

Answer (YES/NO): YES